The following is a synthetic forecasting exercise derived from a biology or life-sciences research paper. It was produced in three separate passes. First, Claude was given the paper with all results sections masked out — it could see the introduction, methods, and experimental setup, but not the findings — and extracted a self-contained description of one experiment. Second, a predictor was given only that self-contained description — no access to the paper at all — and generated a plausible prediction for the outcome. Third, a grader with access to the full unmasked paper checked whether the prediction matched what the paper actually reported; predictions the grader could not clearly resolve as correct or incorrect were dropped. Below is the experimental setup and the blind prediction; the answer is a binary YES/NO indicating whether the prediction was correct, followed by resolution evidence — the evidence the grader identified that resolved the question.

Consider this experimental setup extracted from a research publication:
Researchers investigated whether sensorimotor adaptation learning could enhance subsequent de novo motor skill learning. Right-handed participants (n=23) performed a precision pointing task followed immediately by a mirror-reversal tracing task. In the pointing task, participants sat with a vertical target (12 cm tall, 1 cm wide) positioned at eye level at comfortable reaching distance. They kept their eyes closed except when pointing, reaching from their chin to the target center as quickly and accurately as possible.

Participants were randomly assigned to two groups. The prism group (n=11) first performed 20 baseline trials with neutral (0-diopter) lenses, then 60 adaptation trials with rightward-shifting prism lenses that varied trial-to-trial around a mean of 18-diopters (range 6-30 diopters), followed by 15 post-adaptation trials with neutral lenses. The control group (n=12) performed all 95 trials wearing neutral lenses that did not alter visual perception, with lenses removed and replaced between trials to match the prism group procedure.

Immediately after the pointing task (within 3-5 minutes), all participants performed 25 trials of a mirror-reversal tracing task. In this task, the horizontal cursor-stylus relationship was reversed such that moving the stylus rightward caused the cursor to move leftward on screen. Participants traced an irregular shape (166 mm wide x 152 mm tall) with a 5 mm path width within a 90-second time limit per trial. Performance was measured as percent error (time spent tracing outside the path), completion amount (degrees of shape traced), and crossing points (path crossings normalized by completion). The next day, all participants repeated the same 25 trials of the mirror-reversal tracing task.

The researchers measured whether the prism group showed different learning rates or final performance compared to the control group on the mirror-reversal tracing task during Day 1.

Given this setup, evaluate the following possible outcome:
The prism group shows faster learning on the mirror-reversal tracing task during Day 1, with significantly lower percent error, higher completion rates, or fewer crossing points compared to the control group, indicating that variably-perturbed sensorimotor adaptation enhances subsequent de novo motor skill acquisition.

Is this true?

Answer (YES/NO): NO